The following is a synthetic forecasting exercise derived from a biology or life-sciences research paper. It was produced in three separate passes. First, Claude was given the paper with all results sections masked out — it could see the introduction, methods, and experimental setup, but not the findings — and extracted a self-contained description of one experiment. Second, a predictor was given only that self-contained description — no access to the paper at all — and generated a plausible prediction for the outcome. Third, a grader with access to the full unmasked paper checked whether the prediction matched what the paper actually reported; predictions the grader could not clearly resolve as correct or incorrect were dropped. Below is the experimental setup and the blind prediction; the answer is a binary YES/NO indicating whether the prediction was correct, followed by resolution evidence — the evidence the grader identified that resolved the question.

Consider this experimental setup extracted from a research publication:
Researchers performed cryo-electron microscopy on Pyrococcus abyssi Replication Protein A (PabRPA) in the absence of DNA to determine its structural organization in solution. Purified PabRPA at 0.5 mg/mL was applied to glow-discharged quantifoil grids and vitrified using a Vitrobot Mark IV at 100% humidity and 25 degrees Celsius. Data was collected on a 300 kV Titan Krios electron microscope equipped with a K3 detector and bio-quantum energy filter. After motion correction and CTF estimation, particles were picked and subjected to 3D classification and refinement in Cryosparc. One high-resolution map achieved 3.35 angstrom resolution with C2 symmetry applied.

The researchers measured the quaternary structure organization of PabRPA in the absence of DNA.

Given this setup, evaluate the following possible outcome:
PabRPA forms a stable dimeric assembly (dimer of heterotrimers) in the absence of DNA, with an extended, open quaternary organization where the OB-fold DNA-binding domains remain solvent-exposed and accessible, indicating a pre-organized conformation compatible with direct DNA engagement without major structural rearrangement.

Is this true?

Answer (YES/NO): NO